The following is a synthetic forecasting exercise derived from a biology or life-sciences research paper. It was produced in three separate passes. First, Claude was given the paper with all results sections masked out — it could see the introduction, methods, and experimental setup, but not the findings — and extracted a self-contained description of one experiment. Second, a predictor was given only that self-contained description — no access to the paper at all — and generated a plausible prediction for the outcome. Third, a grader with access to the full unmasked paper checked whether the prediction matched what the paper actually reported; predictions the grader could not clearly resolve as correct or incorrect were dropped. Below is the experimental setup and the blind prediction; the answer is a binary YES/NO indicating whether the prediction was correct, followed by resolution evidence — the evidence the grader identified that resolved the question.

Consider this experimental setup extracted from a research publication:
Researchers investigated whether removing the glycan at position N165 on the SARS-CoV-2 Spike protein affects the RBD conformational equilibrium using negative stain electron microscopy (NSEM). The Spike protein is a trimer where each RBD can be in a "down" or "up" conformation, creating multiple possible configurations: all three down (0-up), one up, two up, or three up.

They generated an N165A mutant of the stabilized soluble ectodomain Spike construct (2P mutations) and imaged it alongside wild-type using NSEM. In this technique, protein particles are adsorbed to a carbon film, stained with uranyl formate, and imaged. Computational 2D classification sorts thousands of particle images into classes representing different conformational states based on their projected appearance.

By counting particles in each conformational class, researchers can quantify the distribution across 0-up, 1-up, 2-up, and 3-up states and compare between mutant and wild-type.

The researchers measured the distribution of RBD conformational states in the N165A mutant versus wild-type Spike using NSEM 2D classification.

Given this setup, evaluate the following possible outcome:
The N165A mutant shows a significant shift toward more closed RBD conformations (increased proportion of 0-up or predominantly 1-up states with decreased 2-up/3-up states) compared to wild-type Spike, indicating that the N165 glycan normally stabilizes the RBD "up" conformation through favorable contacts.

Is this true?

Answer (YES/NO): NO